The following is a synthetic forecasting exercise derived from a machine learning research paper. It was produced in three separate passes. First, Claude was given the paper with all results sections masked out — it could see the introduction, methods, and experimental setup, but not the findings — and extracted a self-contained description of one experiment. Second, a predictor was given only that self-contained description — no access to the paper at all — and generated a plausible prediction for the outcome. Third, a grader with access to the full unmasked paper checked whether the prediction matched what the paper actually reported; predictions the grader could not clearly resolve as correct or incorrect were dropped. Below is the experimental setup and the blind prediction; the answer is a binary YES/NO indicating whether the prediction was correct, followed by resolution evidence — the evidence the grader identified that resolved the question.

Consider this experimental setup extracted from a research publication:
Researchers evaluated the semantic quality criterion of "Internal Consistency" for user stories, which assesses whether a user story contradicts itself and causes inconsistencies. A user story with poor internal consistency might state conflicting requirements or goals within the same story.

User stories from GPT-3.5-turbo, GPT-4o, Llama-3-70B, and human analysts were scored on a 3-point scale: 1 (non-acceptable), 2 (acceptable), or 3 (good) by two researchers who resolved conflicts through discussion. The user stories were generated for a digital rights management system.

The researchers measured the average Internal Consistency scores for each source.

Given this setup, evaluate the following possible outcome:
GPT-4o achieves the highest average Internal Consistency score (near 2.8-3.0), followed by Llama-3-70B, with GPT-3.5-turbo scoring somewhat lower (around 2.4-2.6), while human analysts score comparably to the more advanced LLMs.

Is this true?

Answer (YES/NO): NO